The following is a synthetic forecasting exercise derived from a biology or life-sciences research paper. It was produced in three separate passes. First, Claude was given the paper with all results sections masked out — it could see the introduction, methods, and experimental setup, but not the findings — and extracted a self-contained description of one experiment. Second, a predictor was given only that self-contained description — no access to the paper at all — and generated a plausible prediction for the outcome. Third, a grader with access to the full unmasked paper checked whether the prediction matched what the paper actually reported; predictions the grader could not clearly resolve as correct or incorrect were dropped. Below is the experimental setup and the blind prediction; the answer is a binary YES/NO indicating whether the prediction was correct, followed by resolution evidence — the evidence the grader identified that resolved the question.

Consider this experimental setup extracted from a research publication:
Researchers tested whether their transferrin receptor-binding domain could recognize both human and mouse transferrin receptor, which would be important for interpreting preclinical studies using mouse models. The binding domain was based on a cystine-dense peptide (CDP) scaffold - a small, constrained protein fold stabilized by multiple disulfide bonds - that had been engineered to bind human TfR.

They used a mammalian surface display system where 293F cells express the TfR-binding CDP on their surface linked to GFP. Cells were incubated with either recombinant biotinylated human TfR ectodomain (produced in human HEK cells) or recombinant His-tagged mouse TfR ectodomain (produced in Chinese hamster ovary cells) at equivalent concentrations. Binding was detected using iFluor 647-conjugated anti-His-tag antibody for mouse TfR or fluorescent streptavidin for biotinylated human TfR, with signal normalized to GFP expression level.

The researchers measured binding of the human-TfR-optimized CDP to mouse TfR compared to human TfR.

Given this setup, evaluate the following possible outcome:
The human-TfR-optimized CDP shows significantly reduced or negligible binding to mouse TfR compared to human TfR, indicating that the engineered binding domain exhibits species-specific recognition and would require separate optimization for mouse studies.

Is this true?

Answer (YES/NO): NO